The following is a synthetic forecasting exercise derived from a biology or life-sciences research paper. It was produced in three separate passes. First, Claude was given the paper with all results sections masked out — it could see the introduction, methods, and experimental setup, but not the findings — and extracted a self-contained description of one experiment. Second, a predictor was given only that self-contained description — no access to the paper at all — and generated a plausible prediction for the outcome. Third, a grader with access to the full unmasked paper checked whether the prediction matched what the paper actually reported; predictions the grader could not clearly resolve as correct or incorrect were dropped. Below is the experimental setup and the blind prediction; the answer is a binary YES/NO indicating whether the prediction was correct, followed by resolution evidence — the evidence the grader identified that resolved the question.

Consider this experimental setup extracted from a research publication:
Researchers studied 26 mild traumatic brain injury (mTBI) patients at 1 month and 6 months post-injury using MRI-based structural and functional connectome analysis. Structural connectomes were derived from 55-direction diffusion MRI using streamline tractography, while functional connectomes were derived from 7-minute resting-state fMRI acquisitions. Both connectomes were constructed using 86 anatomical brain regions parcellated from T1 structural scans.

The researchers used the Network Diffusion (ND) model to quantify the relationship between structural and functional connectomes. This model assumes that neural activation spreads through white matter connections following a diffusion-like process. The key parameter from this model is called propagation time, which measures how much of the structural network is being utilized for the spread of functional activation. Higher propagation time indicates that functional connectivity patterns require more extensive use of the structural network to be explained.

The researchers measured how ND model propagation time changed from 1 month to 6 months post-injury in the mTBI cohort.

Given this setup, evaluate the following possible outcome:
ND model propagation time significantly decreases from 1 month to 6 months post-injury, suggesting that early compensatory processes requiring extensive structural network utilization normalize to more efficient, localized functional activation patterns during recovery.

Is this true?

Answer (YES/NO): NO